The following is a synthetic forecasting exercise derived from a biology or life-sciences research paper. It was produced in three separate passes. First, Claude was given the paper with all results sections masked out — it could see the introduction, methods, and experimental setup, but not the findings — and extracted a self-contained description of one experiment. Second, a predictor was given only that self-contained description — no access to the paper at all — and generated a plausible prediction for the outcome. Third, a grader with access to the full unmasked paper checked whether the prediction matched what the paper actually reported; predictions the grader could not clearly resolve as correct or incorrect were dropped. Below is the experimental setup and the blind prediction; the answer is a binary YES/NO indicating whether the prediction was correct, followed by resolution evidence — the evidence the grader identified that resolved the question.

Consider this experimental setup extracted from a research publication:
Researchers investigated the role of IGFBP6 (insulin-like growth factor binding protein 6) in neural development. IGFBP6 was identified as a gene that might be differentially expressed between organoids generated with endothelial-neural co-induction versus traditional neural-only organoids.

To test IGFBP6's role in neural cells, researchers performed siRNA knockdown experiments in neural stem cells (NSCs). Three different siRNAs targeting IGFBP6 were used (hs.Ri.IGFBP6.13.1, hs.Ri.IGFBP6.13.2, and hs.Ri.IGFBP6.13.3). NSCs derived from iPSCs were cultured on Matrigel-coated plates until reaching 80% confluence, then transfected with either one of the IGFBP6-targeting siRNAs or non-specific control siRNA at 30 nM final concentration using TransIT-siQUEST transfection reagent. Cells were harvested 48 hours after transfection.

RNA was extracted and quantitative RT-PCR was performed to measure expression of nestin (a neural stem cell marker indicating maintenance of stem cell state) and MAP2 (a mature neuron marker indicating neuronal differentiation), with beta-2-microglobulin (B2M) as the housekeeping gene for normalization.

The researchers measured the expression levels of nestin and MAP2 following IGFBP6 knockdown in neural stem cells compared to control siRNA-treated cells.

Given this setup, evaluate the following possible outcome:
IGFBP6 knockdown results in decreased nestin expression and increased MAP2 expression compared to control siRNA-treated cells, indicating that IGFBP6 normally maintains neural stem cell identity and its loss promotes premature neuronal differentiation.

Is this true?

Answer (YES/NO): NO